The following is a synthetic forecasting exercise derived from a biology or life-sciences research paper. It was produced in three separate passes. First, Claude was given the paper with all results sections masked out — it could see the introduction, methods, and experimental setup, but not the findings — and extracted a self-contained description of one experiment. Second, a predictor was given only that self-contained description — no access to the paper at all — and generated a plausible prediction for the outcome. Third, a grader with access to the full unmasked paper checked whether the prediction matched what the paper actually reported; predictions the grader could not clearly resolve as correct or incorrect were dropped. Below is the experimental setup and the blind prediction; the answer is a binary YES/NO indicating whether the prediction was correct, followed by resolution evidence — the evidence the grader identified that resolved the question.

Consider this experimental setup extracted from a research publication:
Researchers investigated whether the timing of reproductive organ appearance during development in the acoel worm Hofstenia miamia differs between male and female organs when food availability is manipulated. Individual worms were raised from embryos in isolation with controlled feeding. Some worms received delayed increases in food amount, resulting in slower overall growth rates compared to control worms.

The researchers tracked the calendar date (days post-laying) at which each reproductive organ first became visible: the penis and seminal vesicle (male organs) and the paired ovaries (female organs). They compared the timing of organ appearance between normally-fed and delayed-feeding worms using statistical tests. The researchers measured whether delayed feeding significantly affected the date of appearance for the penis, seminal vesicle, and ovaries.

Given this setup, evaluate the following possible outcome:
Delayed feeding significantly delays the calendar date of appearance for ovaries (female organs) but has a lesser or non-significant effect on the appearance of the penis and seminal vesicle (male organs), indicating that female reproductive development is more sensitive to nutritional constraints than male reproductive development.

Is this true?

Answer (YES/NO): NO